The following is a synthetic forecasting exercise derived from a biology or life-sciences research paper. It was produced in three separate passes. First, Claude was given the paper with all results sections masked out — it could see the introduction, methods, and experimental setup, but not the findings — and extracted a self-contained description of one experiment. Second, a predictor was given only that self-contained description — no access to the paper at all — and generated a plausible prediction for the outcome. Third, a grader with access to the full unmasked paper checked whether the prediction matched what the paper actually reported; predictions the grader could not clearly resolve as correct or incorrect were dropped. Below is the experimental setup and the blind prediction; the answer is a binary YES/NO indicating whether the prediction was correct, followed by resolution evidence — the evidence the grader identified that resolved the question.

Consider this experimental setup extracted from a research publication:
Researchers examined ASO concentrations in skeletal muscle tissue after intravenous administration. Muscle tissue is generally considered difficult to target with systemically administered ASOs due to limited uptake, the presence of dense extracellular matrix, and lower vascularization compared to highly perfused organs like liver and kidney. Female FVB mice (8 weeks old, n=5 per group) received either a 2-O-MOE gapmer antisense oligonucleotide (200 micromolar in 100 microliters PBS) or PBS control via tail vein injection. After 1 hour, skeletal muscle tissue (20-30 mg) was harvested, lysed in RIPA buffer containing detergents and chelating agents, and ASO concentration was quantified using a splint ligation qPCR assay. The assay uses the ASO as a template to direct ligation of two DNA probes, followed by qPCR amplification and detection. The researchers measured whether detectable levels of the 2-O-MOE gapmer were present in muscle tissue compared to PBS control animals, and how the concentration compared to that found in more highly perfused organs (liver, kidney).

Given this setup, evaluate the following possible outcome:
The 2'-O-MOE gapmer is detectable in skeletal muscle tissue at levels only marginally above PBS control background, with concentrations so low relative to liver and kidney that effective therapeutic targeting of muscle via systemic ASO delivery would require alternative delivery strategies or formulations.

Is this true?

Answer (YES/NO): NO